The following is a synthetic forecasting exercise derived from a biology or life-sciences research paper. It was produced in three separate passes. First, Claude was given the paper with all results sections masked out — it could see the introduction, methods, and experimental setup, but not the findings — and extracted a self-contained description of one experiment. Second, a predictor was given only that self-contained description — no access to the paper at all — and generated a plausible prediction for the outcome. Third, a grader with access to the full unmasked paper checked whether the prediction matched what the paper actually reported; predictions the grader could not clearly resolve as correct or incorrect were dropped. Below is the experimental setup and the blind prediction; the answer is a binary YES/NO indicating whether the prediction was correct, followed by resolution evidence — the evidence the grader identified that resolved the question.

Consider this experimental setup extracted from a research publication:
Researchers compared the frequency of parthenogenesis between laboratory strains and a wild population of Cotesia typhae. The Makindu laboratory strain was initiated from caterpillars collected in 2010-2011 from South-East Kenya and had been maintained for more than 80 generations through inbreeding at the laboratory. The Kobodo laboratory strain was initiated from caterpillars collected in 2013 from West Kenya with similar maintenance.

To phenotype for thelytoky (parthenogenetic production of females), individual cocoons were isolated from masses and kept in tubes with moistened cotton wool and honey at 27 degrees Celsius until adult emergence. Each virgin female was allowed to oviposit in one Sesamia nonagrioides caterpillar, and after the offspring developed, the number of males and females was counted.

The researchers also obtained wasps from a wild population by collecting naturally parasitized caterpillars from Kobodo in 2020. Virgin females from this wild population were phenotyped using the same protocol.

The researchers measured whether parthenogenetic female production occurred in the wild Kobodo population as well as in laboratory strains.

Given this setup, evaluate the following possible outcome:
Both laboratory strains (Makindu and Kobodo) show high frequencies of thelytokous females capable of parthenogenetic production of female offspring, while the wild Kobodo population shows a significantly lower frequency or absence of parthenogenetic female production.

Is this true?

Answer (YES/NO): NO